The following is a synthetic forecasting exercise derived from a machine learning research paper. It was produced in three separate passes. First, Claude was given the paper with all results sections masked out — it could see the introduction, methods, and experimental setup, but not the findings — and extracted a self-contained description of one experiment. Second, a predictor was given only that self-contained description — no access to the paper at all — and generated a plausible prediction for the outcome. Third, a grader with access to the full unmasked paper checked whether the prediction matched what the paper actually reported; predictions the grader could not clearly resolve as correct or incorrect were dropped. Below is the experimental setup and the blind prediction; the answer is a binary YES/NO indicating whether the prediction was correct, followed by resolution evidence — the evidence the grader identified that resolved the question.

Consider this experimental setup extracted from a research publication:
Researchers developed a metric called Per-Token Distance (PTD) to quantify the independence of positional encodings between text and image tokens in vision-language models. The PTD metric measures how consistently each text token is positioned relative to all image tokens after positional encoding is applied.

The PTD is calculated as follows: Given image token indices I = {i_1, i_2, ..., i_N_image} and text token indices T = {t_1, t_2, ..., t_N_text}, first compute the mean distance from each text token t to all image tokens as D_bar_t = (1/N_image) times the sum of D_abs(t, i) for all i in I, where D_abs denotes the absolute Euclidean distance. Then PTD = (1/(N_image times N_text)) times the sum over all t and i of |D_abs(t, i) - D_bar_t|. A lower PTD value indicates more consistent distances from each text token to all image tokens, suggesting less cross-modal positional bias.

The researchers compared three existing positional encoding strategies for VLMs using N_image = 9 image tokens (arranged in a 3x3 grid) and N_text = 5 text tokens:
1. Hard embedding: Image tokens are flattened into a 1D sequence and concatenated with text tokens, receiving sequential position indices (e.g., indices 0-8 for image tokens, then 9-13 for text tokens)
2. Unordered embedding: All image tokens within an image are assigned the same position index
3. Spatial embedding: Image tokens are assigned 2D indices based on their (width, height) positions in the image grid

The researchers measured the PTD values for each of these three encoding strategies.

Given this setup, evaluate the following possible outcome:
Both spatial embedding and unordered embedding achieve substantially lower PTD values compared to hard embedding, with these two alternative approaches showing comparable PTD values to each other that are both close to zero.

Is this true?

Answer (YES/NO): NO